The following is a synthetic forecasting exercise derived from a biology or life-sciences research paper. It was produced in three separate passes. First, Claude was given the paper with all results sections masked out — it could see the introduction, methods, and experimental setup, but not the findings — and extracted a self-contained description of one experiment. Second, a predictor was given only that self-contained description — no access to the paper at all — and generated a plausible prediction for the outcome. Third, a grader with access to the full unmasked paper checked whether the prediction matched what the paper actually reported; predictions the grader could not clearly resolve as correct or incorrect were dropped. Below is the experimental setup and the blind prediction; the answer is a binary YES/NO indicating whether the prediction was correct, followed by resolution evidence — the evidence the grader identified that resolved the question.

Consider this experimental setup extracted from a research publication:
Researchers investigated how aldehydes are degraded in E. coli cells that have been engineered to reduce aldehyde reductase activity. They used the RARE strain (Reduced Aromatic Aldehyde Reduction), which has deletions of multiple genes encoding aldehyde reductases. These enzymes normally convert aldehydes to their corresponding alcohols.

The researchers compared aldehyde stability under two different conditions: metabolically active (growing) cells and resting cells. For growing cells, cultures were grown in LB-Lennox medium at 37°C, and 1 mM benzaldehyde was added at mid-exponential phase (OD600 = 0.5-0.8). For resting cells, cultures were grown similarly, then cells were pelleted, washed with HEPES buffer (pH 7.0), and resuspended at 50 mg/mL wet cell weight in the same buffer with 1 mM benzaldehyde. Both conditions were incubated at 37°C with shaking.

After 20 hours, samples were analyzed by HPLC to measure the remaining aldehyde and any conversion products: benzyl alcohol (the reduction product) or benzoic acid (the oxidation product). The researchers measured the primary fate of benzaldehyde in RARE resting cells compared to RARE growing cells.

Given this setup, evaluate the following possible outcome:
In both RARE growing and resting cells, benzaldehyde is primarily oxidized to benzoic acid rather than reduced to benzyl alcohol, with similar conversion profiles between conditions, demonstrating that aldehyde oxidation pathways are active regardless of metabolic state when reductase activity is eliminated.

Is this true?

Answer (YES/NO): NO